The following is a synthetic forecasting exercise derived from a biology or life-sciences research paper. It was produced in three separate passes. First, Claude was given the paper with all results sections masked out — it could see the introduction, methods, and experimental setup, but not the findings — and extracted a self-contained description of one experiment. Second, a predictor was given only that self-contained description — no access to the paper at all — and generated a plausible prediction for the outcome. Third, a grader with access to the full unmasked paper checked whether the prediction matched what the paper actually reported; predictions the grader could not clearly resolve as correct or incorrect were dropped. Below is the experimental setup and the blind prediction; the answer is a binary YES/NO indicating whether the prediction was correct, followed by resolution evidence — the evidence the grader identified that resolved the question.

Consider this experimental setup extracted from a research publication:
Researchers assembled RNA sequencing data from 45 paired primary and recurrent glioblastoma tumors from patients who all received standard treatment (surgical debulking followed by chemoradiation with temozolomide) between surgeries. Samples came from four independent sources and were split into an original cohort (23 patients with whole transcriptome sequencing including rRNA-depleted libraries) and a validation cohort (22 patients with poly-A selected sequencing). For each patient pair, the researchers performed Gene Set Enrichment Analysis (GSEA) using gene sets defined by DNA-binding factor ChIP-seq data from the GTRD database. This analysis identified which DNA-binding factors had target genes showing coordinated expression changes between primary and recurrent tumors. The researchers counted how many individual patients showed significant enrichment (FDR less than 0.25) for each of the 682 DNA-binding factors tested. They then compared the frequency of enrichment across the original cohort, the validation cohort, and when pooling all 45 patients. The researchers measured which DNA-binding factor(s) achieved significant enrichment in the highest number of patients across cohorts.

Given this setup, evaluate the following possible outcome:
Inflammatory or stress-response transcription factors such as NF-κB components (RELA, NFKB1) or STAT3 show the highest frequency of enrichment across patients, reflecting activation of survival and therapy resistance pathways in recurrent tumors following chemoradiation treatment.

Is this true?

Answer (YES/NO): NO